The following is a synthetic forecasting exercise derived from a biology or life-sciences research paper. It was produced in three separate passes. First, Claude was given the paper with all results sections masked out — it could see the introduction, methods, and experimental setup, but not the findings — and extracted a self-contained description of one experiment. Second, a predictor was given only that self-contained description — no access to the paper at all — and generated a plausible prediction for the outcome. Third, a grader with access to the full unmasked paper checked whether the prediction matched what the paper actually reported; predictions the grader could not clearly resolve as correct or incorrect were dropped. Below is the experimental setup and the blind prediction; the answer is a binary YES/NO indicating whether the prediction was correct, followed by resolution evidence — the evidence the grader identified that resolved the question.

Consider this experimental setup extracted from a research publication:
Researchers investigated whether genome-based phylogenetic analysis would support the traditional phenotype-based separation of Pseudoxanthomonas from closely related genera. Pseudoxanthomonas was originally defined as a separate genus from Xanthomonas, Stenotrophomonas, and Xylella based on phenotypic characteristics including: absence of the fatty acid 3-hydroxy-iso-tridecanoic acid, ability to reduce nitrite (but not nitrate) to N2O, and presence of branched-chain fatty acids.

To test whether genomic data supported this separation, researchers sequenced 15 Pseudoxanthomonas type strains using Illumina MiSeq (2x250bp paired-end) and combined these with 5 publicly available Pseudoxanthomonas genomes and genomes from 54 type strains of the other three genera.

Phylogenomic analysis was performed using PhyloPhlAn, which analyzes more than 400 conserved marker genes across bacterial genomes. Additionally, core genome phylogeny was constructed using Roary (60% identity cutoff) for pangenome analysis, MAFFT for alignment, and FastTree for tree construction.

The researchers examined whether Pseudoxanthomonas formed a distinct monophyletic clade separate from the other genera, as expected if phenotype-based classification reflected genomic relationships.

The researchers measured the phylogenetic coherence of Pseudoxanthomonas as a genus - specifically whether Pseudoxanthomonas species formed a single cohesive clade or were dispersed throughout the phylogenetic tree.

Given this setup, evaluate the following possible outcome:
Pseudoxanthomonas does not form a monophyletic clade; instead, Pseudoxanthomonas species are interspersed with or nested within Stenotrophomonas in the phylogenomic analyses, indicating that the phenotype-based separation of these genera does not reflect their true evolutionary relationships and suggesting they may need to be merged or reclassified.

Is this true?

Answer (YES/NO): NO